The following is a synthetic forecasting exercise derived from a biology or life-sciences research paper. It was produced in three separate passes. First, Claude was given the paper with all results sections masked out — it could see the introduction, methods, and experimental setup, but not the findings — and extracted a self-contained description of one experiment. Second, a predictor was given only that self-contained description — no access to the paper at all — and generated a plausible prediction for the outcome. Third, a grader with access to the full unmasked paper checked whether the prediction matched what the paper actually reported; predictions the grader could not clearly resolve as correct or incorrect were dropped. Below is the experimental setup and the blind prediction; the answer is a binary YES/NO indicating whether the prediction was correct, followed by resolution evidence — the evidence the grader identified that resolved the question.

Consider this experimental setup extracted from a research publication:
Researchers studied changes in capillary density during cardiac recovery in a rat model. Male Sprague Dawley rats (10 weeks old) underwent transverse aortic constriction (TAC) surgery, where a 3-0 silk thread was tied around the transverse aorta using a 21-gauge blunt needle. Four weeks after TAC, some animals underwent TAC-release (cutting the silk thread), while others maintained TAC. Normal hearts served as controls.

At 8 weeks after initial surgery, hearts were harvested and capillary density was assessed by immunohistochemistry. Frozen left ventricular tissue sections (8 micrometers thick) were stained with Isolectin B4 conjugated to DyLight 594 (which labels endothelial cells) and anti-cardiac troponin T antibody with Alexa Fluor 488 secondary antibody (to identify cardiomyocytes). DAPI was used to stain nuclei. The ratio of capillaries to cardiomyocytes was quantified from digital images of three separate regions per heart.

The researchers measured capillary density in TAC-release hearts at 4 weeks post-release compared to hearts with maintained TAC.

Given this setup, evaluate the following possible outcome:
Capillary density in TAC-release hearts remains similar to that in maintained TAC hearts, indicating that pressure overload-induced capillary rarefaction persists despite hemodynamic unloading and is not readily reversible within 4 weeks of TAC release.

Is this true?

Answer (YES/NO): NO